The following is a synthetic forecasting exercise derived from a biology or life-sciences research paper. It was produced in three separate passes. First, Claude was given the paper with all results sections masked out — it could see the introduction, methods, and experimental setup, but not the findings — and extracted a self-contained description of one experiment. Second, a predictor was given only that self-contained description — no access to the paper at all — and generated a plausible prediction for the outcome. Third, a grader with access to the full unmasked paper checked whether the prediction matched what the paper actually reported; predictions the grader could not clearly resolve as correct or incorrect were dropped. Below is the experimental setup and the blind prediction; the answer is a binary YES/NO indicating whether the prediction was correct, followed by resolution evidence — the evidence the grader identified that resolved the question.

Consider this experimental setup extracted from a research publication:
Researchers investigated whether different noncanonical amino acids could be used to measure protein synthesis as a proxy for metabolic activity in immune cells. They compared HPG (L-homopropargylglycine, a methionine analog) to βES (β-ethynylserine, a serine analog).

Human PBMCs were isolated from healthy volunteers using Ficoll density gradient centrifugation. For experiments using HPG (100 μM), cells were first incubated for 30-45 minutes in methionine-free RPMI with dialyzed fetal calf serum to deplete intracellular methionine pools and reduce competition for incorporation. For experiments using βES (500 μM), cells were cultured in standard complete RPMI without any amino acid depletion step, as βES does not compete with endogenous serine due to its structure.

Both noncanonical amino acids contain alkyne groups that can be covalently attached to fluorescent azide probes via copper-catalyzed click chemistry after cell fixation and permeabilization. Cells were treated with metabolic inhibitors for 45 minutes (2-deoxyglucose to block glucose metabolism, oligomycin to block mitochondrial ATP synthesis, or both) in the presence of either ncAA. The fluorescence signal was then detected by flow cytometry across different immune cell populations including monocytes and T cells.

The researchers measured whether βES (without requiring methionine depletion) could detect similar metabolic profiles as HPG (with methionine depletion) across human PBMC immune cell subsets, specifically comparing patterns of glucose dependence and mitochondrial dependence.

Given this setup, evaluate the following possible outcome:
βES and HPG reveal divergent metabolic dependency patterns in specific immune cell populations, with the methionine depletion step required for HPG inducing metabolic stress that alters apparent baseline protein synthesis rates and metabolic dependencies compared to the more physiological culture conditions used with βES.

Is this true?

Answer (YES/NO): NO